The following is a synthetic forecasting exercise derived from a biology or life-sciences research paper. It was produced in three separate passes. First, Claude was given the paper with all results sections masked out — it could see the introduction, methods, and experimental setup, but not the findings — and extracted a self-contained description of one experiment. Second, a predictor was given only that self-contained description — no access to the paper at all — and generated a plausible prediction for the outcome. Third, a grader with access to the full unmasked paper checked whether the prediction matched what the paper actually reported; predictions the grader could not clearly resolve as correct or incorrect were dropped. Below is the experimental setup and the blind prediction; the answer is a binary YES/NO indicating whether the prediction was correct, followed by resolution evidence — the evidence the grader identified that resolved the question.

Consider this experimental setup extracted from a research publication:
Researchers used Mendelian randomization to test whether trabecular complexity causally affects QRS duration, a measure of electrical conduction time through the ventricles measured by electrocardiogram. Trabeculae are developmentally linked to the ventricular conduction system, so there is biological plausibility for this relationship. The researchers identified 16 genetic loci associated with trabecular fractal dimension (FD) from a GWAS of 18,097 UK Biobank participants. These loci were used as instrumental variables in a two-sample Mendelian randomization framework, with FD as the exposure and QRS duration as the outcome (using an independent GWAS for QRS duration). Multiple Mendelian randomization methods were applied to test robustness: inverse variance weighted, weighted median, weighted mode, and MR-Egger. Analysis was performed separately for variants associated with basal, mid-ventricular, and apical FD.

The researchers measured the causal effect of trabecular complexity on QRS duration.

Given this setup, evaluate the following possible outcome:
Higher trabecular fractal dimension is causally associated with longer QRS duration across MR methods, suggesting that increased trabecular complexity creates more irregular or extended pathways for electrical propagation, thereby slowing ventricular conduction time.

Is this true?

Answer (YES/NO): YES